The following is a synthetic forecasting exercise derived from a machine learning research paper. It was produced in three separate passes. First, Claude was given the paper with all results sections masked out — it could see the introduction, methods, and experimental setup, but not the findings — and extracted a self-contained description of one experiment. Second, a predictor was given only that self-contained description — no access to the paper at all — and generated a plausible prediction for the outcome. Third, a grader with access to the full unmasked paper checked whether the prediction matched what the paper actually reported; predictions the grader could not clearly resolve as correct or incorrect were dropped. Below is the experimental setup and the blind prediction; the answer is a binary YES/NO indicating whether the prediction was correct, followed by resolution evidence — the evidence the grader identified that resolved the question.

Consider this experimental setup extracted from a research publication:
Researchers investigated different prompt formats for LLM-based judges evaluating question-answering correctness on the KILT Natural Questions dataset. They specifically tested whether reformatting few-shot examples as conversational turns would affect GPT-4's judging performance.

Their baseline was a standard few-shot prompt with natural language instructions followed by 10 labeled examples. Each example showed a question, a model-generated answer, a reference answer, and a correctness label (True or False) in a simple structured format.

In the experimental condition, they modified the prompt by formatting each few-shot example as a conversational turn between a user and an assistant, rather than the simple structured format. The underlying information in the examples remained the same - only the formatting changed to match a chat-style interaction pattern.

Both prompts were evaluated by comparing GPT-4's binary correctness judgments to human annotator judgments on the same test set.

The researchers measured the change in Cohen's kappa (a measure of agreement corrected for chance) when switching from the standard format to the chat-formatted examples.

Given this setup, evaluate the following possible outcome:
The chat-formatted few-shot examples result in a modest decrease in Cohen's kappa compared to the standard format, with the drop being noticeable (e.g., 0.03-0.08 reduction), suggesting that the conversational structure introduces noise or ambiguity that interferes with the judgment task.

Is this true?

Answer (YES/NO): YES